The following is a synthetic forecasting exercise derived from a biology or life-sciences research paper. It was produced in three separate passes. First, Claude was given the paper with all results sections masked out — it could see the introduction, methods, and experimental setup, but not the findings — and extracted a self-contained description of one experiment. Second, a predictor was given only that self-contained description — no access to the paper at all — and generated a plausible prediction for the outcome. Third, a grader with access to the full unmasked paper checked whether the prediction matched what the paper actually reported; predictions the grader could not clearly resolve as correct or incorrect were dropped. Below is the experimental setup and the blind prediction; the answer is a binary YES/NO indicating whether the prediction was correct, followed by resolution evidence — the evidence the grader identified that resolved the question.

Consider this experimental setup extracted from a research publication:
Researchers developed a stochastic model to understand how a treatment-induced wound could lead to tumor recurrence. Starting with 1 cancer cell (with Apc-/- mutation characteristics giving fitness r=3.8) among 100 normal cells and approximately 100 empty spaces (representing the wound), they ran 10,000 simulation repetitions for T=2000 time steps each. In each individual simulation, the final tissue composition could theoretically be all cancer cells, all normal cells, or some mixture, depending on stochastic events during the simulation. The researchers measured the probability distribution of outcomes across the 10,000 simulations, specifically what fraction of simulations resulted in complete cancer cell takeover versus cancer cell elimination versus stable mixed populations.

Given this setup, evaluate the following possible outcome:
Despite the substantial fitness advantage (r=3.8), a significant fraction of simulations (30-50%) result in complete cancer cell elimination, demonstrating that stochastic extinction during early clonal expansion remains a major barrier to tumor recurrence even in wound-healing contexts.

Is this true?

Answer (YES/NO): NO